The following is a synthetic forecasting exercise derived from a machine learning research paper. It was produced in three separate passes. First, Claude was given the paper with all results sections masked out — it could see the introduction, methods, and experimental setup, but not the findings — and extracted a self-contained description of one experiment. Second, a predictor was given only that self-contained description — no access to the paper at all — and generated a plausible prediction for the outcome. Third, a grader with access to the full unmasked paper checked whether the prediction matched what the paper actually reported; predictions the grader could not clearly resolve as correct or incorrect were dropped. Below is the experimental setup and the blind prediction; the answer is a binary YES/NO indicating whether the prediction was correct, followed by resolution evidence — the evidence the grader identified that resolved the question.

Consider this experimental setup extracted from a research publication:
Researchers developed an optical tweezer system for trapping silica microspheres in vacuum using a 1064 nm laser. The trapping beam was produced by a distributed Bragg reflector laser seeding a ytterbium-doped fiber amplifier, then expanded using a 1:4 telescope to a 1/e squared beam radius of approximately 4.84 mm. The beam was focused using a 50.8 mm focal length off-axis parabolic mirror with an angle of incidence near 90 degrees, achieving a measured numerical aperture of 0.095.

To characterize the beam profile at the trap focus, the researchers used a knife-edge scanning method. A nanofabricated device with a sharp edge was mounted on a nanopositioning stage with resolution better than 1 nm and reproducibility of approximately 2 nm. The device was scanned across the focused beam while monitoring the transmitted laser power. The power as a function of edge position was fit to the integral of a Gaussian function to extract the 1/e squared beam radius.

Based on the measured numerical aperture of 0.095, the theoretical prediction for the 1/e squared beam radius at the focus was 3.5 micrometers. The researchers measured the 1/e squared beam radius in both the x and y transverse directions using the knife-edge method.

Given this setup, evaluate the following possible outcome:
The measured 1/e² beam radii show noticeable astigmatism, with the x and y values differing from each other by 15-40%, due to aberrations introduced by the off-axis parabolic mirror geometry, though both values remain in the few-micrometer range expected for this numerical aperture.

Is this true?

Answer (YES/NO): NO